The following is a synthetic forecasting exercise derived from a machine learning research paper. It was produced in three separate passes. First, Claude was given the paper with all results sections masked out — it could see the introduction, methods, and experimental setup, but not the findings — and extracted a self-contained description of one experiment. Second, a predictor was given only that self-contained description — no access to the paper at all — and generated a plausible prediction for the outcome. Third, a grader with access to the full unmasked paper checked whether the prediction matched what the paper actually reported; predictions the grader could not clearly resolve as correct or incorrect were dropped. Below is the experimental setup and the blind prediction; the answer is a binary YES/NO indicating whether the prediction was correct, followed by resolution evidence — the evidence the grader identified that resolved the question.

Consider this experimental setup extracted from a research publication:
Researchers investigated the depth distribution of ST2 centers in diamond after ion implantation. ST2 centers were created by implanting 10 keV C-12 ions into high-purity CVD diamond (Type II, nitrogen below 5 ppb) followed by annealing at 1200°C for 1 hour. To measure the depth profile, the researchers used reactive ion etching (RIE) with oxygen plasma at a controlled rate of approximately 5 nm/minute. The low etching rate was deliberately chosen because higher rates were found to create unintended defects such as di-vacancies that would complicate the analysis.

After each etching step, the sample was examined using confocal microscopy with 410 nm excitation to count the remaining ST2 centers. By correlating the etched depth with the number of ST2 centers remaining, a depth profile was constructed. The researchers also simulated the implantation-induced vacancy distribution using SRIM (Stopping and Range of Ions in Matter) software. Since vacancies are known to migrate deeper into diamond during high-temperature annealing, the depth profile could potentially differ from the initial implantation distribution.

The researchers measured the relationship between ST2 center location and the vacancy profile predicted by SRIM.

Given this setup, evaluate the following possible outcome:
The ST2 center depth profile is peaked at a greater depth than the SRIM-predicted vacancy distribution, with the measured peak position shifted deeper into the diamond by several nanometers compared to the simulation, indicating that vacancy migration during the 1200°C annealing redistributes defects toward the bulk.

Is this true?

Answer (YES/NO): NO